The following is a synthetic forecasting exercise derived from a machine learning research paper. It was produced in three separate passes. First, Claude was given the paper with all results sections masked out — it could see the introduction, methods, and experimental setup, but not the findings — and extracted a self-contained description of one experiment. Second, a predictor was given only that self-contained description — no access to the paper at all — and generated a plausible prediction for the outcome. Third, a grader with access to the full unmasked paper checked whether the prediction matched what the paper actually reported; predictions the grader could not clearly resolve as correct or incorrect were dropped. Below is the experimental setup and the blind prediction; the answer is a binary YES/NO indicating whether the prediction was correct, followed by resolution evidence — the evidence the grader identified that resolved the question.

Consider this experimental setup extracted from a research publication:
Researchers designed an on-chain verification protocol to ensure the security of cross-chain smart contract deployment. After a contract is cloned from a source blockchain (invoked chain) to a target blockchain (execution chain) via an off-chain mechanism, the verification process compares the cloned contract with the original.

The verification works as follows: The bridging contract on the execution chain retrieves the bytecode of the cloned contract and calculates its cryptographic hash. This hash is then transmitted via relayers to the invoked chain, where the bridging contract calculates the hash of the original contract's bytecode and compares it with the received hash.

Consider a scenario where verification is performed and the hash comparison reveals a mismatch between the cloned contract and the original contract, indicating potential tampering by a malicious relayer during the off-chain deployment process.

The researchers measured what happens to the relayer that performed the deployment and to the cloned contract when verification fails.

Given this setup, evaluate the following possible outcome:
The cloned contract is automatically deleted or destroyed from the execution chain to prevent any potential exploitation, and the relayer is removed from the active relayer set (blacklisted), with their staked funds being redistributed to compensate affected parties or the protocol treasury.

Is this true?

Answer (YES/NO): NO